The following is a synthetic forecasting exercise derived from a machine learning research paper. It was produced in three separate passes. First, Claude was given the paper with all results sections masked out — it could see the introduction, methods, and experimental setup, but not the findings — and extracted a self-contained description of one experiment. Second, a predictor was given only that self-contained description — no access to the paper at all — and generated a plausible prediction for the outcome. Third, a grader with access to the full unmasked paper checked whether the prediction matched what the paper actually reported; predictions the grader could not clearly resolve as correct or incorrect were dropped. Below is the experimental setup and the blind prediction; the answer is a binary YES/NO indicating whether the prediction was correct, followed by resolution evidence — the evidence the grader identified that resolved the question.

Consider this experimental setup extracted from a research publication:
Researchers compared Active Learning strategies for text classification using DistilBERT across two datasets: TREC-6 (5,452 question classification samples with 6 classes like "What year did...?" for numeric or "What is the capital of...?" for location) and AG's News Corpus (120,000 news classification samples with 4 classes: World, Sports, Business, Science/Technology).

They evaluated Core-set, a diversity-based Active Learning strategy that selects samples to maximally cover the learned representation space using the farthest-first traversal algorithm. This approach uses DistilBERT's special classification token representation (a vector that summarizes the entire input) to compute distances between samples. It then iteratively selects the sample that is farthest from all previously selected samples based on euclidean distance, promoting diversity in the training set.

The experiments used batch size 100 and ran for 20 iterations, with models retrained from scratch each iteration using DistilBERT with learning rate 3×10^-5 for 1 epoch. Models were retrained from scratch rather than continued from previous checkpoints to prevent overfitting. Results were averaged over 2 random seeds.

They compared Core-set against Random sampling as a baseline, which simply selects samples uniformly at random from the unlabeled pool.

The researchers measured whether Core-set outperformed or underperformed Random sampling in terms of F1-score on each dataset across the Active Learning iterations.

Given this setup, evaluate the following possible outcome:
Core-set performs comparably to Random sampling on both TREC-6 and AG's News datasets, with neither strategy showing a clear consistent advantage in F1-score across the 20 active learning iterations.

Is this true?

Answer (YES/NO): NO